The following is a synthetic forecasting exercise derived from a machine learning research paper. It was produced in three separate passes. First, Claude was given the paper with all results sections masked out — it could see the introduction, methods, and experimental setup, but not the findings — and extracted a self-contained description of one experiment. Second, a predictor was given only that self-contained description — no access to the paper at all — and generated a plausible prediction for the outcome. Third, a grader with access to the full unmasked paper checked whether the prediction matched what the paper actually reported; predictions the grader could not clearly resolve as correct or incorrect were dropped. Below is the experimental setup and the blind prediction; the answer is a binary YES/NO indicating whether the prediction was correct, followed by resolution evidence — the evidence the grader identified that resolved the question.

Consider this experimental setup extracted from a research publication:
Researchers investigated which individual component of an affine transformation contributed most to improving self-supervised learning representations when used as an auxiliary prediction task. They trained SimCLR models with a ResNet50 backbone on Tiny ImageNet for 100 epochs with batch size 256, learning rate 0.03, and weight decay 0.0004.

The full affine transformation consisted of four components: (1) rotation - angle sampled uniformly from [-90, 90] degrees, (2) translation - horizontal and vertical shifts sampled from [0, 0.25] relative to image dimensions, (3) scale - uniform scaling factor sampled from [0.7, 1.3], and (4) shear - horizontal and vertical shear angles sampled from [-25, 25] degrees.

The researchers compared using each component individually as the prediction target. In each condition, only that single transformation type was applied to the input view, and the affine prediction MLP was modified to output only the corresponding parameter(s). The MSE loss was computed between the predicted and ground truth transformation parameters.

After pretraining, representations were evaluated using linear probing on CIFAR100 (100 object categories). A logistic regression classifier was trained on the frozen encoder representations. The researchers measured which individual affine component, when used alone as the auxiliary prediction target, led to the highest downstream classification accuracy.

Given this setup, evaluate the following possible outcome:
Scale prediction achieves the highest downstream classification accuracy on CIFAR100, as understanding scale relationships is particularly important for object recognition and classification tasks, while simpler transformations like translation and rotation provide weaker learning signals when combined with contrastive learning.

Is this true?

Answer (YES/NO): YES